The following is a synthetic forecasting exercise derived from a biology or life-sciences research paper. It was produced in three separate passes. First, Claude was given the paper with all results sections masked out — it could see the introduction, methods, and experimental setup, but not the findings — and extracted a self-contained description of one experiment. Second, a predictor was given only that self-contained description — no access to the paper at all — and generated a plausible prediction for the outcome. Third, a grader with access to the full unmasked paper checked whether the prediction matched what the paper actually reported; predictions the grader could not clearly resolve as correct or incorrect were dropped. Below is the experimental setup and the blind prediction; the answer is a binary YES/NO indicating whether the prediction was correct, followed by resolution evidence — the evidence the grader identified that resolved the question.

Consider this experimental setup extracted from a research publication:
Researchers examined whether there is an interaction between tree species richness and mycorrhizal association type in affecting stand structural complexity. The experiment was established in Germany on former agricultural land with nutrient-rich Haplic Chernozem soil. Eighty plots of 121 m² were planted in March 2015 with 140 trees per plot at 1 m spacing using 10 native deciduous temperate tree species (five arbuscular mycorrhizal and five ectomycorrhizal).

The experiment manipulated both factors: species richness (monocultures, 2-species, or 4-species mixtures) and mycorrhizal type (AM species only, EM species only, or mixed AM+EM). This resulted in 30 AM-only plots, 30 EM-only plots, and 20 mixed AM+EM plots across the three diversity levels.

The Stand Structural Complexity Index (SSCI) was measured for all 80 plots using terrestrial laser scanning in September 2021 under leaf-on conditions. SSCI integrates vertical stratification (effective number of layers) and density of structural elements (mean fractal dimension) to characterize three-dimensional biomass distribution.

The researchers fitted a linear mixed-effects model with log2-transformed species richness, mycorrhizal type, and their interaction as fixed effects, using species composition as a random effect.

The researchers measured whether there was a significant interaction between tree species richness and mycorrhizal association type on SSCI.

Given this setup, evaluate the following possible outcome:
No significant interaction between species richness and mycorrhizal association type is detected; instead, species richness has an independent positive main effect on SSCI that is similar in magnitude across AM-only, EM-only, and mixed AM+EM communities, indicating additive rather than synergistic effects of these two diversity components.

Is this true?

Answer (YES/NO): YES